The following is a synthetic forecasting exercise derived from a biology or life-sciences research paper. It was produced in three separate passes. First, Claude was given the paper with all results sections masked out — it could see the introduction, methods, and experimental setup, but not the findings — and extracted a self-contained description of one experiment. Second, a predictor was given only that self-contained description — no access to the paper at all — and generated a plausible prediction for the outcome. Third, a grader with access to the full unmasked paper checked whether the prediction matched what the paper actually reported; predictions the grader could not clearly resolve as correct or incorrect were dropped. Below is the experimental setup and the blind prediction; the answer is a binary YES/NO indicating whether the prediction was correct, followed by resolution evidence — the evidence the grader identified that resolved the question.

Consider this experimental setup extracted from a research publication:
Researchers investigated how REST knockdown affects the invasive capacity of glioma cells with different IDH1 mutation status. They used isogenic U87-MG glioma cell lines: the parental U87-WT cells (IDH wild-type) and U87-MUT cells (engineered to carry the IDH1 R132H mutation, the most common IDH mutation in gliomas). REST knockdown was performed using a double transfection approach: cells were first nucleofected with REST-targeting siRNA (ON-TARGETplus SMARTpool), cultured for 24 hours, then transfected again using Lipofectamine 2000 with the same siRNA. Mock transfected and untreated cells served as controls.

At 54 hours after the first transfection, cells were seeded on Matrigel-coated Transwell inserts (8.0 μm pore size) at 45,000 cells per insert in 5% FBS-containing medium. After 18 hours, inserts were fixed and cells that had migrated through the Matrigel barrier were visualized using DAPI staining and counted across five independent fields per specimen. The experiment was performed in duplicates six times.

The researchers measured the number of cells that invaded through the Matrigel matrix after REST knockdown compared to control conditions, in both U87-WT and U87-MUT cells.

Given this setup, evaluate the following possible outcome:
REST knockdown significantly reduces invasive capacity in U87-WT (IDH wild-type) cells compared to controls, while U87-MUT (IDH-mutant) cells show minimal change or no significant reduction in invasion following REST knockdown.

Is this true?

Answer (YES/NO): NO